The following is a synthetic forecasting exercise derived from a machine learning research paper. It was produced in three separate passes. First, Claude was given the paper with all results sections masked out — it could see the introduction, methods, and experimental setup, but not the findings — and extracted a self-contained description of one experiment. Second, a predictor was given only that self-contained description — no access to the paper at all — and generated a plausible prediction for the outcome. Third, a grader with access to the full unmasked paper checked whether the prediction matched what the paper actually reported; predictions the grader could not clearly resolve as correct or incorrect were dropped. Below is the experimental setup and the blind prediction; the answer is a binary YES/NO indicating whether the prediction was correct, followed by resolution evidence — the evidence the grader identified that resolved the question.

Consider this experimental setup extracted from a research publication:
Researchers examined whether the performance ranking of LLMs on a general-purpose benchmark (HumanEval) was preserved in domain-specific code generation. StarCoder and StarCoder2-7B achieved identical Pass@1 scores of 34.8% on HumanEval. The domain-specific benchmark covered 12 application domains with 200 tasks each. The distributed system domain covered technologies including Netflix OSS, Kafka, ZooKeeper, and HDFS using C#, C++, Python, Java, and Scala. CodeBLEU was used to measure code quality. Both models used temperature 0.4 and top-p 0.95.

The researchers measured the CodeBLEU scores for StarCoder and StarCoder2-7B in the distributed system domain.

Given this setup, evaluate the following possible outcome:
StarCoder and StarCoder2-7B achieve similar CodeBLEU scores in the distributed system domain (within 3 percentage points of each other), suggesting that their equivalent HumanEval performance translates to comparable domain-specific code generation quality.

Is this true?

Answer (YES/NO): NO